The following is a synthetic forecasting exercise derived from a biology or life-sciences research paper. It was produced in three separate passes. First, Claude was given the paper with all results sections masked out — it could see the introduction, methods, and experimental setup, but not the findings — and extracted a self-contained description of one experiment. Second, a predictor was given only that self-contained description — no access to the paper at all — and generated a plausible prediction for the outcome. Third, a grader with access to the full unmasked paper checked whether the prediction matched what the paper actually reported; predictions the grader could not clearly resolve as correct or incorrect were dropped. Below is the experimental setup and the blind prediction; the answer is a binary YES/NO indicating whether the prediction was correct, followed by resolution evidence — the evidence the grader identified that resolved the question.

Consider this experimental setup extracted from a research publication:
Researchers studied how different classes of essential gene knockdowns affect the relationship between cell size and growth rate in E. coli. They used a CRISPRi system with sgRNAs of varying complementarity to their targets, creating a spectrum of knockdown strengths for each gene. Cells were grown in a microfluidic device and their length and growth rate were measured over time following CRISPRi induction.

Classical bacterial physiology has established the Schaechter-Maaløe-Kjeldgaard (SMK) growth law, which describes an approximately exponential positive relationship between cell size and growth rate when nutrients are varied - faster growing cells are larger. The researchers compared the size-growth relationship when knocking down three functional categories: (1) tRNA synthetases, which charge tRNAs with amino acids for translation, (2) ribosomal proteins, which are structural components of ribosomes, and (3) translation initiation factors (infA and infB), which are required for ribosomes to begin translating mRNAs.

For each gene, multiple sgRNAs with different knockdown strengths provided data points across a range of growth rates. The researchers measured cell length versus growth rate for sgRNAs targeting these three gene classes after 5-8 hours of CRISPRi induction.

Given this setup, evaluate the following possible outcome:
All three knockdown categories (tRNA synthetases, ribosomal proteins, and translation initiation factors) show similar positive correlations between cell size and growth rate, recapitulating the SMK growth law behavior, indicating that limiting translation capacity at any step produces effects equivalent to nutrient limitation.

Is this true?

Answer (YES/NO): NO